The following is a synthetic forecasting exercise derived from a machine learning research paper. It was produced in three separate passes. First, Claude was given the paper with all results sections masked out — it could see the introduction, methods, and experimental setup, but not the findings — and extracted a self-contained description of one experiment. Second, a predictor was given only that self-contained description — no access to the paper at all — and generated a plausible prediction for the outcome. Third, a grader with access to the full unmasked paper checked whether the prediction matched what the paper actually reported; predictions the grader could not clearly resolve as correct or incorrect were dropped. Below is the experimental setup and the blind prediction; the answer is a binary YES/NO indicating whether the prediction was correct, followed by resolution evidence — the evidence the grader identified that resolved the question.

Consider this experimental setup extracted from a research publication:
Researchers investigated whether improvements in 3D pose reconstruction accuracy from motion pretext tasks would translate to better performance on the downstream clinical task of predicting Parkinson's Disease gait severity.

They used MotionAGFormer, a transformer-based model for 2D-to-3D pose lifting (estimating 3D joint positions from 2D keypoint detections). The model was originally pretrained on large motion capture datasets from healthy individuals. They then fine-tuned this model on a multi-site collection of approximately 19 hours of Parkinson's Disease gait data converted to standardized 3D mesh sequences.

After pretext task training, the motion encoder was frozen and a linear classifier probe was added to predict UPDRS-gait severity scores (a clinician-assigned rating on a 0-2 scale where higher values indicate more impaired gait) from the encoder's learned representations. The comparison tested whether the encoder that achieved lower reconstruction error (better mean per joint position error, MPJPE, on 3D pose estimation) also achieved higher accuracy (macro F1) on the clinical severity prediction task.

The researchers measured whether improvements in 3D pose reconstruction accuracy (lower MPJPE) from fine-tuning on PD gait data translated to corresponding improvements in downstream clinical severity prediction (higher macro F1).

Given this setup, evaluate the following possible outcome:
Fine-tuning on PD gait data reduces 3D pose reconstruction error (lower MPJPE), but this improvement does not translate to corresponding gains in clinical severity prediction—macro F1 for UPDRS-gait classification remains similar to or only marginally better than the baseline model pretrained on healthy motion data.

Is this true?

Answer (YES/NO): NO